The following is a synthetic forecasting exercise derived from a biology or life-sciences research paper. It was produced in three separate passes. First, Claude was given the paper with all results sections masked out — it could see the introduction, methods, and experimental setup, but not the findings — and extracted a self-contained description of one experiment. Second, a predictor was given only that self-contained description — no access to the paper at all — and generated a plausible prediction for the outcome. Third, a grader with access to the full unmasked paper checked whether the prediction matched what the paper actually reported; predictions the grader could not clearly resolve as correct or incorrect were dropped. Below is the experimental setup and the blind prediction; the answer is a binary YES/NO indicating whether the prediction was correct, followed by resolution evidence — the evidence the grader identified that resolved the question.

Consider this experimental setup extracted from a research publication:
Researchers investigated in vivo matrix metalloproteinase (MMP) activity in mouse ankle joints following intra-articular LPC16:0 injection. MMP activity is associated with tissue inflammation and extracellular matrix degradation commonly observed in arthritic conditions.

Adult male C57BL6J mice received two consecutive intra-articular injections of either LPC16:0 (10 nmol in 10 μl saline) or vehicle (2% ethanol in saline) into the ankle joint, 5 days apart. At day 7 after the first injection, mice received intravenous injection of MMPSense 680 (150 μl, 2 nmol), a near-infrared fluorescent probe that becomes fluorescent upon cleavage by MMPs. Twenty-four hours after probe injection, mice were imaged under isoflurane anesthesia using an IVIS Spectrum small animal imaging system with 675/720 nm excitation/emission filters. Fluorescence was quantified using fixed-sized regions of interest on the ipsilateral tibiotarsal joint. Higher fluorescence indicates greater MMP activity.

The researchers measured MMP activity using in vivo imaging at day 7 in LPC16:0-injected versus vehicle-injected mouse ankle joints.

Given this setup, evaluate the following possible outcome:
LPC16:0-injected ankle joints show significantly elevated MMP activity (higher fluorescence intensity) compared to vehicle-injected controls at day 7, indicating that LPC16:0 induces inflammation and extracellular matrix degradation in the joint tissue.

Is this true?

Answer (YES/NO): NO